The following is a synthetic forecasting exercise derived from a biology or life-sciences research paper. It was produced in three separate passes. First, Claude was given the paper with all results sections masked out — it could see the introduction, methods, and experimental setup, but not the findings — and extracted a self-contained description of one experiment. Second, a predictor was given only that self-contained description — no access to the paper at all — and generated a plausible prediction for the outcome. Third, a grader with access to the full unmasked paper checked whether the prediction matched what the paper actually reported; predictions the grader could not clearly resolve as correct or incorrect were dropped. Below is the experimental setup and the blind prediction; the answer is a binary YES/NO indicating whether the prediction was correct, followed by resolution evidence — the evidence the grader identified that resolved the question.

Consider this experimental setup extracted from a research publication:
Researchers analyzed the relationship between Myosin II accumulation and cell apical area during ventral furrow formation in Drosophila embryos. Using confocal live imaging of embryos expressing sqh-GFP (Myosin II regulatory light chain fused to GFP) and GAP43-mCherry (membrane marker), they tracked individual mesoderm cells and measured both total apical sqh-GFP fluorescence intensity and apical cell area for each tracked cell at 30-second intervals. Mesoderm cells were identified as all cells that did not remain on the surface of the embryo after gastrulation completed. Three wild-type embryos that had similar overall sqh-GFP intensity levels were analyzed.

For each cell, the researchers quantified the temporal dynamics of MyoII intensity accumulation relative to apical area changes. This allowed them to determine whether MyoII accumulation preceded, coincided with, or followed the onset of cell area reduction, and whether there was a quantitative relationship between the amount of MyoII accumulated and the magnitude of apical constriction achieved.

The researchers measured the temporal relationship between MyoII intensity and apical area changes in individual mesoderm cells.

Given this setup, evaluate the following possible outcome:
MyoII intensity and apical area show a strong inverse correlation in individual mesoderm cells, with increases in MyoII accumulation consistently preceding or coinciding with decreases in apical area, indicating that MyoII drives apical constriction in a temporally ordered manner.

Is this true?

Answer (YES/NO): NO